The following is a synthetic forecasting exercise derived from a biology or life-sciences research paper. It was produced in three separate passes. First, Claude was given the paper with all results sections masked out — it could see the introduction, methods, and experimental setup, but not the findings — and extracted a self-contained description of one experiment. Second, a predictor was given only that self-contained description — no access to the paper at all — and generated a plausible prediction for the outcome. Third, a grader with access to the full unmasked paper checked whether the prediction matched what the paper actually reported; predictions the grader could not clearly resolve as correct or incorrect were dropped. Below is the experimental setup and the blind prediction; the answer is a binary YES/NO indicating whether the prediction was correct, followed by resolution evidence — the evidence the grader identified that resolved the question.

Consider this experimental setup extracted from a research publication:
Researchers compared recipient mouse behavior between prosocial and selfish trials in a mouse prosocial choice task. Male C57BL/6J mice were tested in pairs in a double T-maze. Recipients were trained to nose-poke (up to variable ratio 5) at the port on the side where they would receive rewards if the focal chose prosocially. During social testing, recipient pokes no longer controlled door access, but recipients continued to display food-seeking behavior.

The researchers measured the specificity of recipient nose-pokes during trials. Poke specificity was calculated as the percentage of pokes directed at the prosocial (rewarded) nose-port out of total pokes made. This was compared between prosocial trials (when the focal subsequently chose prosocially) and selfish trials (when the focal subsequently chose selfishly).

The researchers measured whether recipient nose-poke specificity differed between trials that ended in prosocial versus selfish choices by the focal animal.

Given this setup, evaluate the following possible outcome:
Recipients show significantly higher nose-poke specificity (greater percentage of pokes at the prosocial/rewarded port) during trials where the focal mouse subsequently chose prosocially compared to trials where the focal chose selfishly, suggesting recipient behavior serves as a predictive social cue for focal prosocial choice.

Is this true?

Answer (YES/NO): NO